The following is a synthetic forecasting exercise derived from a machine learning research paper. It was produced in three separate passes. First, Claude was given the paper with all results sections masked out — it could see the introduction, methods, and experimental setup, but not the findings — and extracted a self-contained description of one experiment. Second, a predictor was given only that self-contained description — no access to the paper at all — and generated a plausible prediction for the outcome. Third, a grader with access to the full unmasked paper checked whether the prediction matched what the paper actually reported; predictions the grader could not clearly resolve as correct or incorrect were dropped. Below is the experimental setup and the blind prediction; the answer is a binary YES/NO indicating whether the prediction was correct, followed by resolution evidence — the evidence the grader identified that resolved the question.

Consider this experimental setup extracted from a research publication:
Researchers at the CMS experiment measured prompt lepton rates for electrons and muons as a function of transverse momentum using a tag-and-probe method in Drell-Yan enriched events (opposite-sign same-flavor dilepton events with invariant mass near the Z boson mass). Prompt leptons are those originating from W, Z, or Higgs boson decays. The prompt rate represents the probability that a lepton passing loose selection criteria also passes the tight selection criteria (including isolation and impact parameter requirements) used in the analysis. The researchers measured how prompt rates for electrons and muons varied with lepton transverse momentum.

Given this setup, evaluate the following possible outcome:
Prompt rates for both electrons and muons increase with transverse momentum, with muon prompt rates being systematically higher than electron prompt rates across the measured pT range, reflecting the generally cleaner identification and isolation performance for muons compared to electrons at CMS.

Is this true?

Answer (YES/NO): NO